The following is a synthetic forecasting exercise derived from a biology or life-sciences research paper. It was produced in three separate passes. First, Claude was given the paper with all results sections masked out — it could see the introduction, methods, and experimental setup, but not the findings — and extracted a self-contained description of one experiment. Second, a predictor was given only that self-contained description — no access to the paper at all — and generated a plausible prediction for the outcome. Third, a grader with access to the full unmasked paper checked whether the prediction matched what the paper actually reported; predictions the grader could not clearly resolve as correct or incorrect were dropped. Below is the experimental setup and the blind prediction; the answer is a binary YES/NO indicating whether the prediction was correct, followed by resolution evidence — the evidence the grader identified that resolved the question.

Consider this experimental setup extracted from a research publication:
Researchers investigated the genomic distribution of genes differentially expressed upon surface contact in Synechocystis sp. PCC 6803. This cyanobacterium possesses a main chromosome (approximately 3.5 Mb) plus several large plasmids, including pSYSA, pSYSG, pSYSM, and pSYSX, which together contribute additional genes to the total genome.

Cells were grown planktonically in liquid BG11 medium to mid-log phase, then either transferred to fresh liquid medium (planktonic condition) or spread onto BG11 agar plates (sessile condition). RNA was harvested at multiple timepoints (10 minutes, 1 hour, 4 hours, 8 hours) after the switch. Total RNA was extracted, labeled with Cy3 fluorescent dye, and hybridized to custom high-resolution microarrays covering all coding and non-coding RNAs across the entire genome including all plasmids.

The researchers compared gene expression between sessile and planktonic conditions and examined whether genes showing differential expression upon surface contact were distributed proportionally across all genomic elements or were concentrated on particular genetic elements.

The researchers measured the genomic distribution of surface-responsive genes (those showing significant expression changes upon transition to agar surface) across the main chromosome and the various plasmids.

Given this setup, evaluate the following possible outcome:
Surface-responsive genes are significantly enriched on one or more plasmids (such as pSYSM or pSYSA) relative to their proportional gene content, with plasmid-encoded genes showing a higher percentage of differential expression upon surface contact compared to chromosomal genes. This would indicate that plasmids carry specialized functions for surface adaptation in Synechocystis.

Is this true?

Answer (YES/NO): YES